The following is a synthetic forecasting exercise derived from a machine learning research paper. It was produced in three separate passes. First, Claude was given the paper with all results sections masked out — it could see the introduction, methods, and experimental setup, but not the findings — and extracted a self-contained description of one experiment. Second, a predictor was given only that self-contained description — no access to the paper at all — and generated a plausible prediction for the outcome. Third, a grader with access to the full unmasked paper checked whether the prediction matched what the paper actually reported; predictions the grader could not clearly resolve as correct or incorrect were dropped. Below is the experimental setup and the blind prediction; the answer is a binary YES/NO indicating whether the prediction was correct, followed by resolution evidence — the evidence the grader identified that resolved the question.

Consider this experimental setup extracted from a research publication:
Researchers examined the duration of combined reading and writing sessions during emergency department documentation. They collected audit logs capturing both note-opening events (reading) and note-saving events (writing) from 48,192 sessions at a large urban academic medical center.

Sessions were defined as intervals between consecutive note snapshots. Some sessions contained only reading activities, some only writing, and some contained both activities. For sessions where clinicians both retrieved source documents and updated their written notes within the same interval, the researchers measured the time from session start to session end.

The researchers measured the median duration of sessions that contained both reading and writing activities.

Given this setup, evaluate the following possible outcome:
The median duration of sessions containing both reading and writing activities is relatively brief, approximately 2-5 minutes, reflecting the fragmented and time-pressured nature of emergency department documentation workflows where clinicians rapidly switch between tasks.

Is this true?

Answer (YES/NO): NO